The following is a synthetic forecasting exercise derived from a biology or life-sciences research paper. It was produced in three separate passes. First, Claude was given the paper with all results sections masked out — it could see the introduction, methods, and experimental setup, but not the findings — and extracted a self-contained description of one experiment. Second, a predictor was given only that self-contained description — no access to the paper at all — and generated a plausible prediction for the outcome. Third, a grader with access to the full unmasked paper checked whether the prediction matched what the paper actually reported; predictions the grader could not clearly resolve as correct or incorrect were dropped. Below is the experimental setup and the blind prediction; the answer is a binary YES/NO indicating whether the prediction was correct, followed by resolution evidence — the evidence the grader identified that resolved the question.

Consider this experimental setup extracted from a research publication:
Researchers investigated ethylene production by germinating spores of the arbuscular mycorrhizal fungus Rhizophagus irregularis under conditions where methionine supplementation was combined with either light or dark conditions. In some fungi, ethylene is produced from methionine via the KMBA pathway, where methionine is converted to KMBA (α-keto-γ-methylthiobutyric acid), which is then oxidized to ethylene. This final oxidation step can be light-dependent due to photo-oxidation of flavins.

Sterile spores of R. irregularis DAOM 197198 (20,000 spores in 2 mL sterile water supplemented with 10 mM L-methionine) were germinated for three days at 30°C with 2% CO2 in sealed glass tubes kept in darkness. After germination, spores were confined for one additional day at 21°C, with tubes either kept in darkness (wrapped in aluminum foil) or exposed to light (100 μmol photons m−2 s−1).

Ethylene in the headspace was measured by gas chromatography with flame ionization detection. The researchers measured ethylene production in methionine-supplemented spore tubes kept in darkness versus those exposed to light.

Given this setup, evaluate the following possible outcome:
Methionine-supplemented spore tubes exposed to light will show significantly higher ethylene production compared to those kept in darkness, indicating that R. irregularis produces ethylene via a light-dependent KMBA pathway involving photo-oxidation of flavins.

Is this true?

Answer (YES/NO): YES